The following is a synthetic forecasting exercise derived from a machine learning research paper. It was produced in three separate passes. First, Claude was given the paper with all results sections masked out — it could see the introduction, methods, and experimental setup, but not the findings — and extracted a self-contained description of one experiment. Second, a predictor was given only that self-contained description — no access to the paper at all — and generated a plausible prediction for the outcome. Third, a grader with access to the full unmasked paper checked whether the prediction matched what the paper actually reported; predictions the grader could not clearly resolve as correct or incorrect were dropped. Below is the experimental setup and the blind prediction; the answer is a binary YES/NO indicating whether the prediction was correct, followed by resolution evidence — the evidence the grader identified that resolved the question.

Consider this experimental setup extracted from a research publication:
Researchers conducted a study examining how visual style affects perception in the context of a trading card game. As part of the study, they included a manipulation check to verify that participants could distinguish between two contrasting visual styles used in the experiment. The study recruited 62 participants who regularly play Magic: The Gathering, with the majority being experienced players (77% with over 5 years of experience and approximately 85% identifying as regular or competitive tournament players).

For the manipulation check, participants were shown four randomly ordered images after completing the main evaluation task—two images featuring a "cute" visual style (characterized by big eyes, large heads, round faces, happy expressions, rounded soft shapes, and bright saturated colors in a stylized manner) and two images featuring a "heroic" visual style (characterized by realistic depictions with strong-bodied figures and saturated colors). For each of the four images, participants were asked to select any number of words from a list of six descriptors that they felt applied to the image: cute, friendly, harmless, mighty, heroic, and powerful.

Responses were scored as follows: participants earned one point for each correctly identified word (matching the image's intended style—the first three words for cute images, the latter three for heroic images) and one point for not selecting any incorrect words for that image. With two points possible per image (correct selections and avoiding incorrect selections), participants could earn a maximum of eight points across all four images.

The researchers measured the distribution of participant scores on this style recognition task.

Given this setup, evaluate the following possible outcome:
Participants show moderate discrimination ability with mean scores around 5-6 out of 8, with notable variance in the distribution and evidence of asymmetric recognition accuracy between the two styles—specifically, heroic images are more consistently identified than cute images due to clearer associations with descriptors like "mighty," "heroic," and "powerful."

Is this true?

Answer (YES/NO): NO